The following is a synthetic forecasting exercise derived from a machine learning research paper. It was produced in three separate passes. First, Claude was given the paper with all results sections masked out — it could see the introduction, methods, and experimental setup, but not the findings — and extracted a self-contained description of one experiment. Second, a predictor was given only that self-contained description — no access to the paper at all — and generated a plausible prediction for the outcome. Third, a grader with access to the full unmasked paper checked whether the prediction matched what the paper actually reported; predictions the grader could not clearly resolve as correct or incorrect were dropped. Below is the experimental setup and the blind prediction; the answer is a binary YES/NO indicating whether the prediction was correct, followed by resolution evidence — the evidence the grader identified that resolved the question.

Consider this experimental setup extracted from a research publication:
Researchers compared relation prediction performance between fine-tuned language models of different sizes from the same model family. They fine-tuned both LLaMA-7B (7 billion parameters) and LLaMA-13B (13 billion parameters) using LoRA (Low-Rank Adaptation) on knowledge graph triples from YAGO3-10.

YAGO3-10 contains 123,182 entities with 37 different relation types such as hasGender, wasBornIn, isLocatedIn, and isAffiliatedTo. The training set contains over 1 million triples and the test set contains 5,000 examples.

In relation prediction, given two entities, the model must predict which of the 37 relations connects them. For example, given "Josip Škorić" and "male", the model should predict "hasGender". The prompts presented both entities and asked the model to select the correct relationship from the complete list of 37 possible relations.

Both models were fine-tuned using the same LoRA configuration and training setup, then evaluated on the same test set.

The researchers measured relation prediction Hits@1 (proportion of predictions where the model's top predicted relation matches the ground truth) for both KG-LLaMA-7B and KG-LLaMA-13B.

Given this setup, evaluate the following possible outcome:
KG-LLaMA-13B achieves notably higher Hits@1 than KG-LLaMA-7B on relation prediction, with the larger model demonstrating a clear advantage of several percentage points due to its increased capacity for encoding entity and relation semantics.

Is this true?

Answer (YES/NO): NO